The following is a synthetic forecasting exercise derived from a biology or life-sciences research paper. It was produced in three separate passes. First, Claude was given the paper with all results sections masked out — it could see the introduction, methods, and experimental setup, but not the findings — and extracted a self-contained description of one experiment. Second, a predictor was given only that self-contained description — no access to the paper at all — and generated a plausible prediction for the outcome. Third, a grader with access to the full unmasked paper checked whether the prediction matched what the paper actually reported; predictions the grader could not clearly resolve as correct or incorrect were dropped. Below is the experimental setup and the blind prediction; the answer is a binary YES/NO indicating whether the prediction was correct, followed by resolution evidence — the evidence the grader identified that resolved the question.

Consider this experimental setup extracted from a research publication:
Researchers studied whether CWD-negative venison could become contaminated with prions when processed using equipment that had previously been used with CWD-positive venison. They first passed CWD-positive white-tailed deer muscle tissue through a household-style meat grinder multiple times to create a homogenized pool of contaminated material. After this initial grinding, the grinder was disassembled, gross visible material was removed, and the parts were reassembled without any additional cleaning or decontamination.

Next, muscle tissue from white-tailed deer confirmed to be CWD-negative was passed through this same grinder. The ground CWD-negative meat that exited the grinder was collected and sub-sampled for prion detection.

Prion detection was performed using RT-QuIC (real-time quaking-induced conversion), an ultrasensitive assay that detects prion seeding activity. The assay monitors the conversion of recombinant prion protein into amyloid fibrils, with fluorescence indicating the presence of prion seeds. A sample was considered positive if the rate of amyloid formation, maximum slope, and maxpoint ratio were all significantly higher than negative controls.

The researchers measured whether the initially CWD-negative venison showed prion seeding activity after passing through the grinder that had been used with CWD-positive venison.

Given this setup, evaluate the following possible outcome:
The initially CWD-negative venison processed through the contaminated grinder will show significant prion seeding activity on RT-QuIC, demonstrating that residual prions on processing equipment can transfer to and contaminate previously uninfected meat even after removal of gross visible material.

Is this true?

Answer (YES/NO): YES